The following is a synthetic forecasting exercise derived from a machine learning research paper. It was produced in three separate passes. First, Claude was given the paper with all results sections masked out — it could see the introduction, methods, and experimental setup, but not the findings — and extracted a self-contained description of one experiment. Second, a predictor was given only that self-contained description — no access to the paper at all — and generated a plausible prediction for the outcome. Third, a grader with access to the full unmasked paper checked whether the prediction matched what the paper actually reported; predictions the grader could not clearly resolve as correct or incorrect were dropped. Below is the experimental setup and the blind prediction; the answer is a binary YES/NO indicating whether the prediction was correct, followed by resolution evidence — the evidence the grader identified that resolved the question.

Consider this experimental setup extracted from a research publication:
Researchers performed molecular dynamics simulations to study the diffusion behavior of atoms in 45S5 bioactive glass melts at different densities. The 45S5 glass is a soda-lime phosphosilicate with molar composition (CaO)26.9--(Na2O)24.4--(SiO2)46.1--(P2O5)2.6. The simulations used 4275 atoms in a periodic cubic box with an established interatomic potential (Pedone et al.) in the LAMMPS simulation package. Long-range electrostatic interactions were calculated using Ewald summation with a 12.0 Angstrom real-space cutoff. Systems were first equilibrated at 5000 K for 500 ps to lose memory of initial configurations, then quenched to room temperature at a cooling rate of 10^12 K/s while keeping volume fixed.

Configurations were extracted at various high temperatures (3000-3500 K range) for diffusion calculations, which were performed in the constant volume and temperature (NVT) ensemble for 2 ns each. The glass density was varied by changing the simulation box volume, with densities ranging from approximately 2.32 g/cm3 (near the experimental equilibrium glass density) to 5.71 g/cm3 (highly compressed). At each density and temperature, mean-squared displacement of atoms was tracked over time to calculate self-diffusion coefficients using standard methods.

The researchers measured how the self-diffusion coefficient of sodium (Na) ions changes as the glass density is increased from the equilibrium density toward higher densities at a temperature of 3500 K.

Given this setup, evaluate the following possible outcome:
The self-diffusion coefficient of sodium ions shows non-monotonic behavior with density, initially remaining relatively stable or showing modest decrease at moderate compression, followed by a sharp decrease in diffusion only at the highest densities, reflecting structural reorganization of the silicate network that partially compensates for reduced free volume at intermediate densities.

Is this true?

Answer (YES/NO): NO